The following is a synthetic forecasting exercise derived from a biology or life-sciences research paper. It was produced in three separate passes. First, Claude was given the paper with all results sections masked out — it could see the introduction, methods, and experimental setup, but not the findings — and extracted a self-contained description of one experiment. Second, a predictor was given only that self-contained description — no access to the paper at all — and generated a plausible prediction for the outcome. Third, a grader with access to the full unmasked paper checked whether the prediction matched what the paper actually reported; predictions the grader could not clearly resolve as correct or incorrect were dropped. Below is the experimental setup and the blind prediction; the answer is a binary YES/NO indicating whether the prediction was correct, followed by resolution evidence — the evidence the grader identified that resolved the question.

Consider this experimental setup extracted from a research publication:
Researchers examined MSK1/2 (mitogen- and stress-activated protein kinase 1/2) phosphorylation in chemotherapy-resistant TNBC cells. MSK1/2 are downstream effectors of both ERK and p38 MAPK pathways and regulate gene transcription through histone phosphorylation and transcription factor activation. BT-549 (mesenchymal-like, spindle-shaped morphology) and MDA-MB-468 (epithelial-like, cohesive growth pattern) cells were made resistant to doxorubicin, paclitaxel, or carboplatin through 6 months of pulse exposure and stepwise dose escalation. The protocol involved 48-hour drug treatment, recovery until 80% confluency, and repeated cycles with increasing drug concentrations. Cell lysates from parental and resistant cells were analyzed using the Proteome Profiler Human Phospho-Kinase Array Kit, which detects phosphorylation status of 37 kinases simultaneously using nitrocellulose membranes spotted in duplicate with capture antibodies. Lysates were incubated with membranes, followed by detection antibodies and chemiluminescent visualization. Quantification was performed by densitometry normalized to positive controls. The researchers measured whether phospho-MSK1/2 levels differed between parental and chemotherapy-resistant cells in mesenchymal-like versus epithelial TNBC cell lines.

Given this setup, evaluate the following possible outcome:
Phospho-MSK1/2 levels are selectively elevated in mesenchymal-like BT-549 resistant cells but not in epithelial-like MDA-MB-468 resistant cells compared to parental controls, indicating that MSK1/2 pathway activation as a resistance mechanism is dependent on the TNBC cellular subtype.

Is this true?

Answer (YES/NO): NO